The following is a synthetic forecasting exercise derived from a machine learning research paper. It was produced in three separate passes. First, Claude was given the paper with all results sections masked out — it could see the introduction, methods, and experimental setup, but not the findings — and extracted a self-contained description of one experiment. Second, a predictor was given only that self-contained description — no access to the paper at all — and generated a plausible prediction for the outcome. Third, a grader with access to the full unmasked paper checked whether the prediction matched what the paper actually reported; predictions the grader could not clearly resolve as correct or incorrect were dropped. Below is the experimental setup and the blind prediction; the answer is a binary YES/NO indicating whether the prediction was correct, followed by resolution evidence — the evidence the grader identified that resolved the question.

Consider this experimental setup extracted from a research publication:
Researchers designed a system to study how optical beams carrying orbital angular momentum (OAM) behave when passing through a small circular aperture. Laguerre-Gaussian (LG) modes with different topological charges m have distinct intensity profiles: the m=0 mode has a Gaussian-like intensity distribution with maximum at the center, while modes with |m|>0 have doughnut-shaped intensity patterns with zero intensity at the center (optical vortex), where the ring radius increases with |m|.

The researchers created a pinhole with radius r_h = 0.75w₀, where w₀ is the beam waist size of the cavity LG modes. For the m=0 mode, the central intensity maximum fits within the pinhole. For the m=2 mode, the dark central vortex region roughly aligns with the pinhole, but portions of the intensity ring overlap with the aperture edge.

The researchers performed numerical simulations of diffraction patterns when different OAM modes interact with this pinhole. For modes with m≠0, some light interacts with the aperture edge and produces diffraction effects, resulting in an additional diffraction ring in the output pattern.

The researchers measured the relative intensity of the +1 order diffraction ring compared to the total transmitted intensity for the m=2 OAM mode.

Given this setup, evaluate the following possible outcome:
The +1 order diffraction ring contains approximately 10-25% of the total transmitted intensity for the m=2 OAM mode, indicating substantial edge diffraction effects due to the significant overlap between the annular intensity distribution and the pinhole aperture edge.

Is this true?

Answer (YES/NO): NO